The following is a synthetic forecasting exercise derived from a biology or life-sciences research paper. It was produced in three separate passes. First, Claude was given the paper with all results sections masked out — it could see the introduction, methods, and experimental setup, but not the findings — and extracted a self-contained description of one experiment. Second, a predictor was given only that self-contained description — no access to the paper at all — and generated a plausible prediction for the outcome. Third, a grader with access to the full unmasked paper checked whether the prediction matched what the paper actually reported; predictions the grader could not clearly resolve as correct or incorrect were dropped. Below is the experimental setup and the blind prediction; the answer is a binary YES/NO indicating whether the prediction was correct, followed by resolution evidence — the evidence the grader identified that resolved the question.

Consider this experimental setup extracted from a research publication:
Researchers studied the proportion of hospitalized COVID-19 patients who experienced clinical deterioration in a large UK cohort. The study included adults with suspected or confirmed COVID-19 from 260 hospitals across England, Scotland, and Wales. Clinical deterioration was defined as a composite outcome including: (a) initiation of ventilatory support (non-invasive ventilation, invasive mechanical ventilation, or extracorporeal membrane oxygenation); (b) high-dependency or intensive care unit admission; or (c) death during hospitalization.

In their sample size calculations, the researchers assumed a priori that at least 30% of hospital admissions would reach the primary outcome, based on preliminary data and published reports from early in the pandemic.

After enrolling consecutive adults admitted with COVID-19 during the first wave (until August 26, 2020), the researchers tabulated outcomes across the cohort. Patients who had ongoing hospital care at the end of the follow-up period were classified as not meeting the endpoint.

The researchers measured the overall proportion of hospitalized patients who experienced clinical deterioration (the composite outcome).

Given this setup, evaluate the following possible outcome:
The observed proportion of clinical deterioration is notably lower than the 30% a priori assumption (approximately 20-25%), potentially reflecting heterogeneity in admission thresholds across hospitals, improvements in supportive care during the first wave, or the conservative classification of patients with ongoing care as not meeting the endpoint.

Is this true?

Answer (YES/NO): NO